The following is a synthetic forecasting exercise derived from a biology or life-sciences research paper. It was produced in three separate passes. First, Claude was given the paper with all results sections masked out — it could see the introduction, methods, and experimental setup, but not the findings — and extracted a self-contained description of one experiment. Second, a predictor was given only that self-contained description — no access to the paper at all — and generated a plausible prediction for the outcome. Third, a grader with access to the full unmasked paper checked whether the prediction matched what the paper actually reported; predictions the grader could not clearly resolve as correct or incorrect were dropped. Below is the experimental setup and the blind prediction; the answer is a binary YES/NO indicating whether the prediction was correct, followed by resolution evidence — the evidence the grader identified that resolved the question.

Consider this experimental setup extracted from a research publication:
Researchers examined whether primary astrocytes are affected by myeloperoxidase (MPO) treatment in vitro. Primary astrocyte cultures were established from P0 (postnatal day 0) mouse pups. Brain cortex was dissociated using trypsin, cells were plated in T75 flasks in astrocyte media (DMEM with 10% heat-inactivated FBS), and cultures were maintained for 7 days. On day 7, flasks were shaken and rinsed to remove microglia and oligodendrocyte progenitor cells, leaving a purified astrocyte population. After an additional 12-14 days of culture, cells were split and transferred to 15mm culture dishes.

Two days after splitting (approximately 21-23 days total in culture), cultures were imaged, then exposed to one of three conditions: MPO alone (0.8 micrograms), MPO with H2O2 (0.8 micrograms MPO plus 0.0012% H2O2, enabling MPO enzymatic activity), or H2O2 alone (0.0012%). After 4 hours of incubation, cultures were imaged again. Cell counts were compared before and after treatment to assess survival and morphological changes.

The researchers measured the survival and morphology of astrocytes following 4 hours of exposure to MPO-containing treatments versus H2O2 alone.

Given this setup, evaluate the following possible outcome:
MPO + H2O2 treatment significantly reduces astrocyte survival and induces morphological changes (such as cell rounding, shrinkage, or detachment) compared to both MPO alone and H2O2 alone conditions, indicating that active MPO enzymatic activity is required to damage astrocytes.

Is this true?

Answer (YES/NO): NO